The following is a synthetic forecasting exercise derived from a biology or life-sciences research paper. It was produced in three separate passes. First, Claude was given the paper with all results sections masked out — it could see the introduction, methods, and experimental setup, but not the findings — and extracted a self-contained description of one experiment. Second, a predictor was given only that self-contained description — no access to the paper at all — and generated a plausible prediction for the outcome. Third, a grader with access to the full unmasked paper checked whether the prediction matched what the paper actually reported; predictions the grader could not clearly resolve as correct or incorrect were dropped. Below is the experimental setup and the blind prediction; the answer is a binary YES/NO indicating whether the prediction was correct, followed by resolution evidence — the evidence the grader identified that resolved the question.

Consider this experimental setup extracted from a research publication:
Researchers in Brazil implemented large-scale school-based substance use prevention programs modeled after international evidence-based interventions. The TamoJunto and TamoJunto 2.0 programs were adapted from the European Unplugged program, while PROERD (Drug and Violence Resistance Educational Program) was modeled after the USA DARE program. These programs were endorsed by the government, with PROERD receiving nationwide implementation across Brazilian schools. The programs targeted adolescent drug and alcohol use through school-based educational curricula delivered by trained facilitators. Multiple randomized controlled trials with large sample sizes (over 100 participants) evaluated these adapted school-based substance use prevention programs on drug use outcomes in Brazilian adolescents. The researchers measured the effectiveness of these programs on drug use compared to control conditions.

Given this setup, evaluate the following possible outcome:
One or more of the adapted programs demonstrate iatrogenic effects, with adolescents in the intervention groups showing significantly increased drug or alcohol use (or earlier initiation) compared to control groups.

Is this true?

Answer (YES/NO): YES